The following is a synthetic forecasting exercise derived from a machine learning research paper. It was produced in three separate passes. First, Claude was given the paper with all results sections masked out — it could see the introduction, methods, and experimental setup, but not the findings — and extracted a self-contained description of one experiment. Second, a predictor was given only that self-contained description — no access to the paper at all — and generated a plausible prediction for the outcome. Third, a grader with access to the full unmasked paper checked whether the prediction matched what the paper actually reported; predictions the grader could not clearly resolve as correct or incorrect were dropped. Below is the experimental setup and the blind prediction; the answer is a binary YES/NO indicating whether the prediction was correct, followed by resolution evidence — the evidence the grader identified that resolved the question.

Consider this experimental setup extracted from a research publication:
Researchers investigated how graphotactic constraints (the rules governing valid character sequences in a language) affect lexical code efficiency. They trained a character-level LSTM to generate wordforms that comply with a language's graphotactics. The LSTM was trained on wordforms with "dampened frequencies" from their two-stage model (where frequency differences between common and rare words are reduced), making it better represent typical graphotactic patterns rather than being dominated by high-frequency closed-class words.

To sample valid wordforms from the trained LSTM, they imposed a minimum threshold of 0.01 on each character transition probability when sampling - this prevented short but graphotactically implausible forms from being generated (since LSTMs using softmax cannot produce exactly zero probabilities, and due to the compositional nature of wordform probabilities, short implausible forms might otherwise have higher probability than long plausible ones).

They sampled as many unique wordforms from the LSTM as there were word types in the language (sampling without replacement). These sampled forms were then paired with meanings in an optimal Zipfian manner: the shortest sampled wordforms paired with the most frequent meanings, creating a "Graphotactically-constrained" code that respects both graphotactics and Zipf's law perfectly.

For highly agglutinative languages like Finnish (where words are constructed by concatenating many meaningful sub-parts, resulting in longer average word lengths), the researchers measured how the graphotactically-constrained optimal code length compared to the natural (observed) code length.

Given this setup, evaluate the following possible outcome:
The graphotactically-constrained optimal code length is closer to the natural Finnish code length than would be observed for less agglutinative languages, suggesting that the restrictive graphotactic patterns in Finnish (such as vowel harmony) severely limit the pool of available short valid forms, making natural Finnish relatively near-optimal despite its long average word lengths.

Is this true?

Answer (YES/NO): NO